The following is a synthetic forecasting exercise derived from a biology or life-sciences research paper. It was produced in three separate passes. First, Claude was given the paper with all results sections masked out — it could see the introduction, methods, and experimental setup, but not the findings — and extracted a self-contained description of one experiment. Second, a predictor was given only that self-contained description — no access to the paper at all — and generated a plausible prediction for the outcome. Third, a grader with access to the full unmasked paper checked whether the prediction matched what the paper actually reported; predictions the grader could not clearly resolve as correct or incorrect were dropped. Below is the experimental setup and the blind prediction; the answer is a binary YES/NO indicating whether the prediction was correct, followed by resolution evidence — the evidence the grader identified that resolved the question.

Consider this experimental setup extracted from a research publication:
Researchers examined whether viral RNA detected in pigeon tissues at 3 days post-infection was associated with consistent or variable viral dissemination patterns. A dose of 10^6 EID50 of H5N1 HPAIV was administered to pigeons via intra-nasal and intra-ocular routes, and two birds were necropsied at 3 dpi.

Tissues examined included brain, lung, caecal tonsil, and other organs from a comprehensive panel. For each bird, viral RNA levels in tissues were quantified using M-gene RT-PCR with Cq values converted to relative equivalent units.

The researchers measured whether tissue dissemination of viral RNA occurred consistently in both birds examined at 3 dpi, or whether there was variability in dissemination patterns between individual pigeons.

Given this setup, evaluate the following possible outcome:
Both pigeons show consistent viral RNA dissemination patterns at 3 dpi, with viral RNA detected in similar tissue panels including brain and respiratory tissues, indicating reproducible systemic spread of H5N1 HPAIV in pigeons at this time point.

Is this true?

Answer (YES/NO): NO